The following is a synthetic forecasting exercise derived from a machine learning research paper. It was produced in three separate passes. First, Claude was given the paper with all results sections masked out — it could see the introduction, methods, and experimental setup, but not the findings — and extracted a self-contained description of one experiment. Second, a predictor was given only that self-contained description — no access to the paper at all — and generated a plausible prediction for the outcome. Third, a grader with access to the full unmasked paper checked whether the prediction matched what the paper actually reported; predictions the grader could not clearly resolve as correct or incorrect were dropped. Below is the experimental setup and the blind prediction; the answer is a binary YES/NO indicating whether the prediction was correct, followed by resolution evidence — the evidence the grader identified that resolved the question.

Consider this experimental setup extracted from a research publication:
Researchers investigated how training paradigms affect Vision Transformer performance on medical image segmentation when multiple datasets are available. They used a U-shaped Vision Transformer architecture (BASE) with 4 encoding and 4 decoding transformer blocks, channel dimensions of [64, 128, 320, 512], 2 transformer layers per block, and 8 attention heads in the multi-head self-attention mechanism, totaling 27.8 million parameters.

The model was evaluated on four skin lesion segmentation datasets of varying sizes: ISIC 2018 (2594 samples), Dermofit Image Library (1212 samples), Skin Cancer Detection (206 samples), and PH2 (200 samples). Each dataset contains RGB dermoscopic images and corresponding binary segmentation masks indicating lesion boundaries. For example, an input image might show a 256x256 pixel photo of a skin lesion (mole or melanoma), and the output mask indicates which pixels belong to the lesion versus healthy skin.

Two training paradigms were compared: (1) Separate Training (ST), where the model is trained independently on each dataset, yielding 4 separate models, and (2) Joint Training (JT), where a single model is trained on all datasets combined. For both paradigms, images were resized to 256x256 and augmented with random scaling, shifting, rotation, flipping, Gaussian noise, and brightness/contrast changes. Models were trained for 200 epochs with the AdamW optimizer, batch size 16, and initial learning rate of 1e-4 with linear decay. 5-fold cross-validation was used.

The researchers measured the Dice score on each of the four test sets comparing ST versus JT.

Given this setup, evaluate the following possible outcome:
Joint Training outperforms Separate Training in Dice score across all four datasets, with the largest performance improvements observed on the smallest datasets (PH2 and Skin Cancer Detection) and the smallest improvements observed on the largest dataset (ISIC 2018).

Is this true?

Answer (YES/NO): NO